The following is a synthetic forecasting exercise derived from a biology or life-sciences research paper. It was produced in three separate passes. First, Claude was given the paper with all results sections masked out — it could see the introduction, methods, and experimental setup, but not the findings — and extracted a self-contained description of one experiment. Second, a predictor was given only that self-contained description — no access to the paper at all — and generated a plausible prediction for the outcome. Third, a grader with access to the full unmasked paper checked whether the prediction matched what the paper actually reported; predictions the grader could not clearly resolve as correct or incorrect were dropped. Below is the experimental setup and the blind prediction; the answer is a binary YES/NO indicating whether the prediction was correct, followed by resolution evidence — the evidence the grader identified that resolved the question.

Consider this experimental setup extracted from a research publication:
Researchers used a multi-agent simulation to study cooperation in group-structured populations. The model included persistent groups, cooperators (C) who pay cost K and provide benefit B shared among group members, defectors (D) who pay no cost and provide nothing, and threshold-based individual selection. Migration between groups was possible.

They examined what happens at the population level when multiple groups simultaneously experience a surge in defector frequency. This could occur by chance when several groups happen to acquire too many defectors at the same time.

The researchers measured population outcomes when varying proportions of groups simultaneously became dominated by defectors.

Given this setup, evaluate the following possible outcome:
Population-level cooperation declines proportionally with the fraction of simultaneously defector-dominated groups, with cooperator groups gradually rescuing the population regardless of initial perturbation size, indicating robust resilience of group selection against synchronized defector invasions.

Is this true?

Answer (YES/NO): NO